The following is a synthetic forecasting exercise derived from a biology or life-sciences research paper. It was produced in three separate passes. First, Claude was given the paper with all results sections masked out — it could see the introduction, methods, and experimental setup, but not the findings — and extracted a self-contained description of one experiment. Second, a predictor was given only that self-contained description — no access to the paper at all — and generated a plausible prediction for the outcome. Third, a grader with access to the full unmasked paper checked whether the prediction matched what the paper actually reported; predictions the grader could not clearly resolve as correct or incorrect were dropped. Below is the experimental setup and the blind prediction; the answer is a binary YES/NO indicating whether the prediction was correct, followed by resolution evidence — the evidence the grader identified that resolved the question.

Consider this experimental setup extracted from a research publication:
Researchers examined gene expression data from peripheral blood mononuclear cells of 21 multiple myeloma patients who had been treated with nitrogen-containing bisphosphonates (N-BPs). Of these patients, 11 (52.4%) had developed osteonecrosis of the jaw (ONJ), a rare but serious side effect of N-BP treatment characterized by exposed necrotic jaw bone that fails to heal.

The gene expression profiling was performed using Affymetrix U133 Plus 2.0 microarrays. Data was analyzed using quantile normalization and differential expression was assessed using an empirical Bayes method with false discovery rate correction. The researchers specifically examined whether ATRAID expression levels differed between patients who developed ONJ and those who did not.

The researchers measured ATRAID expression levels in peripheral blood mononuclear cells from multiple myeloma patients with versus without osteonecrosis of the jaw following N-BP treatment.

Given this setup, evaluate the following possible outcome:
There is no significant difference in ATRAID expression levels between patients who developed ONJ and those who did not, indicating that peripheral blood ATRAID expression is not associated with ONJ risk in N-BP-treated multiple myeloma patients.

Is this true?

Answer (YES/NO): NO